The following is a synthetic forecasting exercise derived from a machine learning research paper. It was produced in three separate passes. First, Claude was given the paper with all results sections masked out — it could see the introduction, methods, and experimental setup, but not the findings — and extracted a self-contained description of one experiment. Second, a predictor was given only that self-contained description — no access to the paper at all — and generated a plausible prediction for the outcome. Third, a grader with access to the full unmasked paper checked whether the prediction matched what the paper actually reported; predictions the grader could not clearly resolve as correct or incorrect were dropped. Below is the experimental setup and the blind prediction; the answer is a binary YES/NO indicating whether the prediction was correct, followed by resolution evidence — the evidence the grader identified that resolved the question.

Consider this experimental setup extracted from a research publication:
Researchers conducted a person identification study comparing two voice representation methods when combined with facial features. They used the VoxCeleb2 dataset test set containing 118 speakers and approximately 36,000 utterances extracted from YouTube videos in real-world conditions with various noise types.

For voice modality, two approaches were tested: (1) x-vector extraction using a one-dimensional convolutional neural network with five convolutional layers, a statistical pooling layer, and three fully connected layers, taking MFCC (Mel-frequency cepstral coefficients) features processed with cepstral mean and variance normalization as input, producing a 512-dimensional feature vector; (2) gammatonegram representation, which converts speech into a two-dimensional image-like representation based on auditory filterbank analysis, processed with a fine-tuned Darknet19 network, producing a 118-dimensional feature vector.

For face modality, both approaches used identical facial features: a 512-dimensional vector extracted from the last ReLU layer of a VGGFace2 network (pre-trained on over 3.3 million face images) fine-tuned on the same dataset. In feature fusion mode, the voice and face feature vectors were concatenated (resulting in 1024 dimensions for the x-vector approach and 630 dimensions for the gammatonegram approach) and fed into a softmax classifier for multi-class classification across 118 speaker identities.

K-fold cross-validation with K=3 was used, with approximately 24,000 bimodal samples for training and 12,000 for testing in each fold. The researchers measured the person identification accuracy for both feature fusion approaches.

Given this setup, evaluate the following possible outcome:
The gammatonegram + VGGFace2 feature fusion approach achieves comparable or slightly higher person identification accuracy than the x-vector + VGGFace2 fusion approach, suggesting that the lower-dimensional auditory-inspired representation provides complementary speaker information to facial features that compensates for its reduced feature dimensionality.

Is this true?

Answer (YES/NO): YES